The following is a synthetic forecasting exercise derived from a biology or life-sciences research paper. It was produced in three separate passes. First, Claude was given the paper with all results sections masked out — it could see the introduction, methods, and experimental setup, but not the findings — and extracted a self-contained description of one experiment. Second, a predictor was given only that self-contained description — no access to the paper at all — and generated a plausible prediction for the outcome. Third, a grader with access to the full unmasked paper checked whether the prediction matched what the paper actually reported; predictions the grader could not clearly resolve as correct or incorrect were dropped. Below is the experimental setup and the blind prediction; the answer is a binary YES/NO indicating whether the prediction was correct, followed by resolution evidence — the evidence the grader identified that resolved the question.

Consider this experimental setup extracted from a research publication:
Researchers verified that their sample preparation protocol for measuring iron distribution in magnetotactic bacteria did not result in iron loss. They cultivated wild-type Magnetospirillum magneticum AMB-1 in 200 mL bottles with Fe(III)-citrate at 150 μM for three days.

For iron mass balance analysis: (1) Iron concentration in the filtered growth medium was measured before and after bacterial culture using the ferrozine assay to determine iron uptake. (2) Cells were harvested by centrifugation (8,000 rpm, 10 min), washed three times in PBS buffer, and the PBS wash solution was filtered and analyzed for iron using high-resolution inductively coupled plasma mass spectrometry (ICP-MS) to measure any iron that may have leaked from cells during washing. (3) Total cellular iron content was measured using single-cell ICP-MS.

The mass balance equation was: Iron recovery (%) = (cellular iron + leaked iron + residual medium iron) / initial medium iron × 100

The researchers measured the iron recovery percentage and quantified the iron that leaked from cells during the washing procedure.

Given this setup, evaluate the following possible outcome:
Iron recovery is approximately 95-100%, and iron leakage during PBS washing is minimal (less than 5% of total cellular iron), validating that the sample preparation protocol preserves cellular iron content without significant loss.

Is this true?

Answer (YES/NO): YES